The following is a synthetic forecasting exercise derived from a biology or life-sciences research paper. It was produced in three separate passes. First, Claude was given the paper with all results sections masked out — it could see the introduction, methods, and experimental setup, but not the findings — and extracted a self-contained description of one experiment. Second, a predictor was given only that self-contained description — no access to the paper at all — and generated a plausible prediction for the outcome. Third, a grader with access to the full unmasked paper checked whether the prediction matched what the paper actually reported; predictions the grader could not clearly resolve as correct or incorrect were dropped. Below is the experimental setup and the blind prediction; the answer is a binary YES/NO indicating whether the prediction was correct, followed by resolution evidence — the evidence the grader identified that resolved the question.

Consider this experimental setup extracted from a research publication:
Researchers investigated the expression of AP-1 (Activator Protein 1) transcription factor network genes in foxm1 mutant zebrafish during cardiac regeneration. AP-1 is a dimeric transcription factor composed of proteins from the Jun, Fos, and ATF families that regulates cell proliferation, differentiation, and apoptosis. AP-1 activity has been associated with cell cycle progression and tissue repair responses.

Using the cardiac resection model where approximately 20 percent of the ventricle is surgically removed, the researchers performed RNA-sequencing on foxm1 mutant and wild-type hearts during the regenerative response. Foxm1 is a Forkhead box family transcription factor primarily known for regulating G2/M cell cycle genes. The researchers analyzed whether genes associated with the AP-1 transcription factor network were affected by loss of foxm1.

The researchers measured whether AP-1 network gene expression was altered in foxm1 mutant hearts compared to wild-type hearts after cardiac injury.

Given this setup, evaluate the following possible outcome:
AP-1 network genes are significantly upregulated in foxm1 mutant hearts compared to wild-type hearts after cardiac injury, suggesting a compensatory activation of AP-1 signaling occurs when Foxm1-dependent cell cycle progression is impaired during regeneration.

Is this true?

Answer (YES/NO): NO